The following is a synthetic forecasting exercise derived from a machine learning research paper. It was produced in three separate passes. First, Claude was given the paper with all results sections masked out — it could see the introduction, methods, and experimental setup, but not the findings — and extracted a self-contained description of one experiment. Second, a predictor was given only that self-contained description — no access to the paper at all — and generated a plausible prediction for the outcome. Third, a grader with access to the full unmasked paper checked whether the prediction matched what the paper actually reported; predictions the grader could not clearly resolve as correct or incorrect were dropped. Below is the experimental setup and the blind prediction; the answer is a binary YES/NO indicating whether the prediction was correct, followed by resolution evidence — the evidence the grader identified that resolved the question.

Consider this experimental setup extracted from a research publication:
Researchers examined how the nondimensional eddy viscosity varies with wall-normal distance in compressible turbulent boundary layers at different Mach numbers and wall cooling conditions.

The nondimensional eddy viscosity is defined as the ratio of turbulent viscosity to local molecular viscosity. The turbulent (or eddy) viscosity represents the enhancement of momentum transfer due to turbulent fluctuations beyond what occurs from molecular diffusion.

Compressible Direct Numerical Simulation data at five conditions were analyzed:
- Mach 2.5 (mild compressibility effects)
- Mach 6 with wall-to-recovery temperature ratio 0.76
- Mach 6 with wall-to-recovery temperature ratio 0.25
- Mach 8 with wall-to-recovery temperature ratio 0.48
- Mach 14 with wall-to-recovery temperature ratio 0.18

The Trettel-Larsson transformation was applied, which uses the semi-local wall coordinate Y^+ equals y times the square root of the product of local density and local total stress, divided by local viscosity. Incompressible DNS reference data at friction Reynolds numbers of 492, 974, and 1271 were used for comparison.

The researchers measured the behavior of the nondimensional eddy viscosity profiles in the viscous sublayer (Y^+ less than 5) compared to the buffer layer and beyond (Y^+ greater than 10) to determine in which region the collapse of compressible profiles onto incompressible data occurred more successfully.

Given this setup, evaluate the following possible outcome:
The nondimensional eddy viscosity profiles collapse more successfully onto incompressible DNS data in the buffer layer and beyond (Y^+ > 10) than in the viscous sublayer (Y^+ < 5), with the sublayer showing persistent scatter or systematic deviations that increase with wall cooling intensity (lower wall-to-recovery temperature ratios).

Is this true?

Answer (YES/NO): NO